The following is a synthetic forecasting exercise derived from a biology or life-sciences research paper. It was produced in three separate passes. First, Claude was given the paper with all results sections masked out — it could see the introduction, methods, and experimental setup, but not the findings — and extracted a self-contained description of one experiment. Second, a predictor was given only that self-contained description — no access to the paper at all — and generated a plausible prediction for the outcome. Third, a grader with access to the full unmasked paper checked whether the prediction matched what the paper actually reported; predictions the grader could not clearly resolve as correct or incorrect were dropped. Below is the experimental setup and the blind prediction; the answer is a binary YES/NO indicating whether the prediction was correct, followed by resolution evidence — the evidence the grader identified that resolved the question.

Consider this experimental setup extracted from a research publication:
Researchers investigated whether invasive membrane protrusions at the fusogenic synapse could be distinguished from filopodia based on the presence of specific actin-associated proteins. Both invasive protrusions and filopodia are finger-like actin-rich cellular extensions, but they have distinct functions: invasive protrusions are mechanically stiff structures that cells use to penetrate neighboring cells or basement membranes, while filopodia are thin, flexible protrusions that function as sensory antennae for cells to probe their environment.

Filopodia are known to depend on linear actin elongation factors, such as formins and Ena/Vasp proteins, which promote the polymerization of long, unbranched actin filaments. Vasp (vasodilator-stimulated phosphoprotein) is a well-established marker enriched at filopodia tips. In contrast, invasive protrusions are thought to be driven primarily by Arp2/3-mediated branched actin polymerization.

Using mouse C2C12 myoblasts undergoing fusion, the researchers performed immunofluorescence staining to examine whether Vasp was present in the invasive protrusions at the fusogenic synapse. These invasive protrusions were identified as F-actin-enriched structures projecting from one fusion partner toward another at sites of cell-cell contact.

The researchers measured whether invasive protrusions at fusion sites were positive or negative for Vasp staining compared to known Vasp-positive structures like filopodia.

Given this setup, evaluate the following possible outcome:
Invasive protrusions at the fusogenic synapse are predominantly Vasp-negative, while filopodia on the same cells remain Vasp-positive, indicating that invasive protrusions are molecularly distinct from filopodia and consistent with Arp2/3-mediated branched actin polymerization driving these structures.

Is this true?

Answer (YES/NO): YES